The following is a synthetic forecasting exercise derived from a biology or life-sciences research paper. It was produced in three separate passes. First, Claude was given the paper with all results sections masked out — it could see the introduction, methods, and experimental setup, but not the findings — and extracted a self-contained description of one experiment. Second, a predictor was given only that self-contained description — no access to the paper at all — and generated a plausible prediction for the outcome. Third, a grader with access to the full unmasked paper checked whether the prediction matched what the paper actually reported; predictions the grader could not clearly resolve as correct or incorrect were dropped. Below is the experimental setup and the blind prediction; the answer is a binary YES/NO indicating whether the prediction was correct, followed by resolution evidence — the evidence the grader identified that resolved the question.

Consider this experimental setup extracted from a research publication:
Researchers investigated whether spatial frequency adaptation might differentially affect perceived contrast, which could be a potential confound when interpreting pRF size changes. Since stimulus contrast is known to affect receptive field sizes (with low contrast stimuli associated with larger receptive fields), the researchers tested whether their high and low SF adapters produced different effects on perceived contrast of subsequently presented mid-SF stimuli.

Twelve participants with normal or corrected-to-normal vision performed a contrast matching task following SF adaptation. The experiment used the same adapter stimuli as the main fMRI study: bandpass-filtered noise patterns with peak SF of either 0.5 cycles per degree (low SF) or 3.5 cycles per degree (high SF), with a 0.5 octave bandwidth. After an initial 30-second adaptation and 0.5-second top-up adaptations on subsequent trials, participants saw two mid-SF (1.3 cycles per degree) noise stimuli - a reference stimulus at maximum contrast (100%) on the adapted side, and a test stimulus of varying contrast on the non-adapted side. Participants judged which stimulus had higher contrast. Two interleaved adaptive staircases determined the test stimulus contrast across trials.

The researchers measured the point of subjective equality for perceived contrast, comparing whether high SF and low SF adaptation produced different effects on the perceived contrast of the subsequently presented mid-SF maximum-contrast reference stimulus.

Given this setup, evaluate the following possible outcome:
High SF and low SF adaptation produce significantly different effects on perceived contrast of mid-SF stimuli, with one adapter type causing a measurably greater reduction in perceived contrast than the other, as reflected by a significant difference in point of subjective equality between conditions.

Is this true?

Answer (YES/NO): NO